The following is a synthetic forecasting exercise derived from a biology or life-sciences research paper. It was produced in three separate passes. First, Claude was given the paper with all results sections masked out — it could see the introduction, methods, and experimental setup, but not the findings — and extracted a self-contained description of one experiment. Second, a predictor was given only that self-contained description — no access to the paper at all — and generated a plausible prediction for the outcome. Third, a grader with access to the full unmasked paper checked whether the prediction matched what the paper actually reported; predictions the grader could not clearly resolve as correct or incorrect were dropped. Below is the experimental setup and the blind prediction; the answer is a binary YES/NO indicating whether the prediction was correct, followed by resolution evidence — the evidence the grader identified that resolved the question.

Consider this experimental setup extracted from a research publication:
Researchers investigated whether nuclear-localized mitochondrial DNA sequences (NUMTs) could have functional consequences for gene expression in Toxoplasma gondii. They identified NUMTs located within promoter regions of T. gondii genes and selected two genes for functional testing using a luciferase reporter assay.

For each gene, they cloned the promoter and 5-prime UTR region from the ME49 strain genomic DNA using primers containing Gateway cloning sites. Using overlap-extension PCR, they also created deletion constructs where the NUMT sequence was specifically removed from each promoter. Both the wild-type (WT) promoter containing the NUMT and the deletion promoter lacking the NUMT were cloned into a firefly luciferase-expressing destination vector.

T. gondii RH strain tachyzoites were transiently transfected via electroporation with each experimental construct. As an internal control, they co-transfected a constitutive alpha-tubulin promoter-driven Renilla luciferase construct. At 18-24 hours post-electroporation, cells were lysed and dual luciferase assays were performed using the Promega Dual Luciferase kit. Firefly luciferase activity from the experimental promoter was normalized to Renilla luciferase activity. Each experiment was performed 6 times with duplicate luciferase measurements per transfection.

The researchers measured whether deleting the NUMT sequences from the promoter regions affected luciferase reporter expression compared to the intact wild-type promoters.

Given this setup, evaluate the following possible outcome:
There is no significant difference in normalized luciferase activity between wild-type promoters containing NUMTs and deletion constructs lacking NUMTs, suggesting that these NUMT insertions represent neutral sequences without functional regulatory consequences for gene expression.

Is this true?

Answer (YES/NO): NO